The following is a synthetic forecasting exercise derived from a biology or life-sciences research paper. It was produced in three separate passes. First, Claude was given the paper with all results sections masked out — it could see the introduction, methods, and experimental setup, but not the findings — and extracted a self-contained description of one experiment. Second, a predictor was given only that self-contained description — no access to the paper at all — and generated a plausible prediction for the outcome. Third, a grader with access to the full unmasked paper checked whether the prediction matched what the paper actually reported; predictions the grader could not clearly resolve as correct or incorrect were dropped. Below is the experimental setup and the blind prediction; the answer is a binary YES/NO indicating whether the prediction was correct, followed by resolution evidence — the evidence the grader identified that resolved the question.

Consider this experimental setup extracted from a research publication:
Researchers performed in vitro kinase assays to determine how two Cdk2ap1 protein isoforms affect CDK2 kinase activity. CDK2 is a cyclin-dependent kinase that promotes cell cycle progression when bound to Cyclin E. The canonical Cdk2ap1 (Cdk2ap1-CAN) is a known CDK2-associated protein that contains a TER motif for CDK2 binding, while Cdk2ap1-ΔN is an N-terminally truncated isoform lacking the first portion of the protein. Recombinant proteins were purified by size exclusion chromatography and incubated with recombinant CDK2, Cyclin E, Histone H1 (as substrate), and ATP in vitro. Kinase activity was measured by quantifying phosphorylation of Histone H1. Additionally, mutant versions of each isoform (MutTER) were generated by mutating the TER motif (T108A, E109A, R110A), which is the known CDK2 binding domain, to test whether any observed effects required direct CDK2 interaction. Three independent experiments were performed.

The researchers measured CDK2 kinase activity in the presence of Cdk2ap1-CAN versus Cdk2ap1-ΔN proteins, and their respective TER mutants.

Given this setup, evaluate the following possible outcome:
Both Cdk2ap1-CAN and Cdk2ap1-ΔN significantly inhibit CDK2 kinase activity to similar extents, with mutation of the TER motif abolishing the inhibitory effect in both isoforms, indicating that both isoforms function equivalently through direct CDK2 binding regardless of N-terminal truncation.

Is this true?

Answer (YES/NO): NO